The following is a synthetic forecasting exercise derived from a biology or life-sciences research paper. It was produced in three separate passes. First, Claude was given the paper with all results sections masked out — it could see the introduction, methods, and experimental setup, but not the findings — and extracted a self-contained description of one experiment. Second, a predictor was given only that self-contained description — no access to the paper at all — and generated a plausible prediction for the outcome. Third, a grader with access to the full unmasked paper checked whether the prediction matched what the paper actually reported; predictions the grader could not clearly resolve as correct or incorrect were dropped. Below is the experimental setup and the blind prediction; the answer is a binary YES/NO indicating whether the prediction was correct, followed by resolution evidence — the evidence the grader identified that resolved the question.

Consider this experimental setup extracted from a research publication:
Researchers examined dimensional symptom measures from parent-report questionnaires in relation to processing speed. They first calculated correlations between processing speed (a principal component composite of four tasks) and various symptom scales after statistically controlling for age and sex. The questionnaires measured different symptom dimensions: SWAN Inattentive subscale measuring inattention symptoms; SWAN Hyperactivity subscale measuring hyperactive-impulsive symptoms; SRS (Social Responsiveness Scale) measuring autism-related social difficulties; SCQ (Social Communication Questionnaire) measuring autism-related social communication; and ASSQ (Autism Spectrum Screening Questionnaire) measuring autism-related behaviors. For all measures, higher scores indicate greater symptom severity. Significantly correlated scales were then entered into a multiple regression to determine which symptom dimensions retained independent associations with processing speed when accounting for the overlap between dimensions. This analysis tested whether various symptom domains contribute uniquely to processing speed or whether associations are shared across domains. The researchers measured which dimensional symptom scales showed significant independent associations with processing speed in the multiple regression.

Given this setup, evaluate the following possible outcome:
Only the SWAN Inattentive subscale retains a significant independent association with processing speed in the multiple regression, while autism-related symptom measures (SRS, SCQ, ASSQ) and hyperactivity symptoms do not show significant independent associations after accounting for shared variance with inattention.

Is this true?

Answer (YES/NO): NO